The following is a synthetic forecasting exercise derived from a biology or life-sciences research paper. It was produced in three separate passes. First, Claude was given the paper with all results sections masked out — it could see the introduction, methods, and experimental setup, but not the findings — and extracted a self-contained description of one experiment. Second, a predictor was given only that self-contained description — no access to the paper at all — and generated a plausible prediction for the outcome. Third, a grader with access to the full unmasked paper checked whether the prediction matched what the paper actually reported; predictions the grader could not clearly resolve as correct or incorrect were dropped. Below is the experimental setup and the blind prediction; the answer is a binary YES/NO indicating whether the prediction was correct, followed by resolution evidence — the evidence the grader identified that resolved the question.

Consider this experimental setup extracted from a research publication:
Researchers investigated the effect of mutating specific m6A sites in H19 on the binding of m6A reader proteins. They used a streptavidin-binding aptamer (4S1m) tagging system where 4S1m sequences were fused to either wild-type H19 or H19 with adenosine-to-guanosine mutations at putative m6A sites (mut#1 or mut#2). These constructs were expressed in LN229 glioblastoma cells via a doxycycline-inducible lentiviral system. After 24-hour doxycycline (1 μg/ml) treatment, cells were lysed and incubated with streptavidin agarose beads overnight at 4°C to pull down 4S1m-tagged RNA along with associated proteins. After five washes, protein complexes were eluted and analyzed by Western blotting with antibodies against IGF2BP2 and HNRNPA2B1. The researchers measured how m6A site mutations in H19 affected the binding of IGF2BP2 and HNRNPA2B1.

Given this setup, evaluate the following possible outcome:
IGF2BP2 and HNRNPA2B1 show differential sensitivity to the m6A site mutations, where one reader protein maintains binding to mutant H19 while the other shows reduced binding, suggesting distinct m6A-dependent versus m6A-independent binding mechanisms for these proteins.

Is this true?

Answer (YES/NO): NO